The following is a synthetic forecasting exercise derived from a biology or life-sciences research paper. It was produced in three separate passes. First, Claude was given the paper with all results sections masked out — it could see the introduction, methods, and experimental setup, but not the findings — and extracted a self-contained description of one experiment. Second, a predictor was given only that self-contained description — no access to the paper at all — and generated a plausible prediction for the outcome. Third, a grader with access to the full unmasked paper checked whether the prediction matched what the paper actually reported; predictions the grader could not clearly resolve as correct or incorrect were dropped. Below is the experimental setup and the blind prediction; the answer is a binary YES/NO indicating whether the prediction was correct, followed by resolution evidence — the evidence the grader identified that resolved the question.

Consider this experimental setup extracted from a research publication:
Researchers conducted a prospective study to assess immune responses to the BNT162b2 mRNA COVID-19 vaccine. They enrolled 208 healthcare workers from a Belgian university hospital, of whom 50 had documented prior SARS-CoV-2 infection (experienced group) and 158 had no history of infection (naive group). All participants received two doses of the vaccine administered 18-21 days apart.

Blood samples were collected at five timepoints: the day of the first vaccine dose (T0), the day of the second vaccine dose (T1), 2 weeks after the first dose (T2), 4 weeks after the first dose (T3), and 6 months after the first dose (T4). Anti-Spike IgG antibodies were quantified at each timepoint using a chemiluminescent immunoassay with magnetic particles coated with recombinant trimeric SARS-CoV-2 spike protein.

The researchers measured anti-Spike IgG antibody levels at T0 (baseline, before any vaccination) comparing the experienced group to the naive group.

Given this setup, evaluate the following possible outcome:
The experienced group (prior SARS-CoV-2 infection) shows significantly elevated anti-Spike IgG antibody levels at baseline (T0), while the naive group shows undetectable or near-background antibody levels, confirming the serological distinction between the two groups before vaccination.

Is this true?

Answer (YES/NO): YES